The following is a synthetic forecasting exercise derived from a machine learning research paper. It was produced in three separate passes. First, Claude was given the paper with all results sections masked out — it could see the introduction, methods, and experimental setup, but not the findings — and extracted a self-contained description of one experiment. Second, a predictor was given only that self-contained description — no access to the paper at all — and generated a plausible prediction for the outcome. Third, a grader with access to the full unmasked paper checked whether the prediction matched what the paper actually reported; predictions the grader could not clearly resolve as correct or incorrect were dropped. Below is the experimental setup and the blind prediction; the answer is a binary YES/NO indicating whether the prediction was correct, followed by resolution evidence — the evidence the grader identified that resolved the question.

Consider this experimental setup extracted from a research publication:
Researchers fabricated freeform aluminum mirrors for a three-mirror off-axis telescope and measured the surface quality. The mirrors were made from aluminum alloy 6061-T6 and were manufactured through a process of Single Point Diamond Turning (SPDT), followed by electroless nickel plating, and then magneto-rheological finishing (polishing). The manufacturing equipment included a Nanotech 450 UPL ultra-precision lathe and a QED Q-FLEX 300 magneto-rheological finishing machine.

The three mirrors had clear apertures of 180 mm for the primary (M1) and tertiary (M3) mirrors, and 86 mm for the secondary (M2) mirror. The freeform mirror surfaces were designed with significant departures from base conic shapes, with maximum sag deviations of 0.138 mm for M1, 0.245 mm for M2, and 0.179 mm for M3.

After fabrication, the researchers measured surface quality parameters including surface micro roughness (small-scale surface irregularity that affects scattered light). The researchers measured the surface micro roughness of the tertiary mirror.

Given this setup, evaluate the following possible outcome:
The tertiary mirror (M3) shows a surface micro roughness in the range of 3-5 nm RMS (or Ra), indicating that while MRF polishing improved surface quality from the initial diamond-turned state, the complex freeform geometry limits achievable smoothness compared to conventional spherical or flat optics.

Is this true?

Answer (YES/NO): YES